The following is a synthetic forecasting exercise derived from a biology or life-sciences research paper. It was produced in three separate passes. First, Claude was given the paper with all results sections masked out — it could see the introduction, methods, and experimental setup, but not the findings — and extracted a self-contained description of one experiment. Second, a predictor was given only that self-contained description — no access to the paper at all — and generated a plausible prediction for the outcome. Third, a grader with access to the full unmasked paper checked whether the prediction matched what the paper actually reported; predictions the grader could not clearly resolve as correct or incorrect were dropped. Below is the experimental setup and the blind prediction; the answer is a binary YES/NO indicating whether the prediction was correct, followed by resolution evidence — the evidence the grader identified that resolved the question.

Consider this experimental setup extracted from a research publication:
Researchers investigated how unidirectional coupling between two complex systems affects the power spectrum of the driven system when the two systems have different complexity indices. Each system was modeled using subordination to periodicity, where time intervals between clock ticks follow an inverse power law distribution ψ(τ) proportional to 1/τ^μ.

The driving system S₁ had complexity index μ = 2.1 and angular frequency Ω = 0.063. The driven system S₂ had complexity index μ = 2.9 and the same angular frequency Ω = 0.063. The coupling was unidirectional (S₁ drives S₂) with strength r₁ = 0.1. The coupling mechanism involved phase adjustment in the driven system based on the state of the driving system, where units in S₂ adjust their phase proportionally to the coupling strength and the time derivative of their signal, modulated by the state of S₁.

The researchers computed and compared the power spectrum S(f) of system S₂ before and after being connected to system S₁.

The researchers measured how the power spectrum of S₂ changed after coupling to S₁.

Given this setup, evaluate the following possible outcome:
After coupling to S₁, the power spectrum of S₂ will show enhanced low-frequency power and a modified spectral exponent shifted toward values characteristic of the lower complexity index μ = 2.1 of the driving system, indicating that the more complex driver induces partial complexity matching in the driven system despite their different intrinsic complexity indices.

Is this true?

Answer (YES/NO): YES